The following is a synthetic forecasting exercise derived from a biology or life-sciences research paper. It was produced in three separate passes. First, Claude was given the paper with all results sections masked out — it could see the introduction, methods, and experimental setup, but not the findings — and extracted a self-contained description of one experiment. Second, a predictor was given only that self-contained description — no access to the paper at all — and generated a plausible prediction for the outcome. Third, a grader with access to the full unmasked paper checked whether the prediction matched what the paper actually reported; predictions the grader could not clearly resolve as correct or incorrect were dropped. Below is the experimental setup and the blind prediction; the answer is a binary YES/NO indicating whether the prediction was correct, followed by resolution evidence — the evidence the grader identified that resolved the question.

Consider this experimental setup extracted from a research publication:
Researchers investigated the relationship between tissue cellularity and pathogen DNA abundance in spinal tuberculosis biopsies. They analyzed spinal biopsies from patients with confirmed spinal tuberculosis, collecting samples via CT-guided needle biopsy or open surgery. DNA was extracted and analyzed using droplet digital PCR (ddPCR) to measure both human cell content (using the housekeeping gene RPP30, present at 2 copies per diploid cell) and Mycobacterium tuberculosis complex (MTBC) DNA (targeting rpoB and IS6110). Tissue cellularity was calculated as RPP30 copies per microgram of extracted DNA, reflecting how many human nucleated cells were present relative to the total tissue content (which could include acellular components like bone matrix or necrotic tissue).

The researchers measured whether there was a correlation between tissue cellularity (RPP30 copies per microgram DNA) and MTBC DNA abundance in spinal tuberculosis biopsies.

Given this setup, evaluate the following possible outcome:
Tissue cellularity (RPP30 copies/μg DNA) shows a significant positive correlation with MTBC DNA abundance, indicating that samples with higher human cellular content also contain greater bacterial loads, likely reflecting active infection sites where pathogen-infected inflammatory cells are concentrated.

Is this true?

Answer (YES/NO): NO